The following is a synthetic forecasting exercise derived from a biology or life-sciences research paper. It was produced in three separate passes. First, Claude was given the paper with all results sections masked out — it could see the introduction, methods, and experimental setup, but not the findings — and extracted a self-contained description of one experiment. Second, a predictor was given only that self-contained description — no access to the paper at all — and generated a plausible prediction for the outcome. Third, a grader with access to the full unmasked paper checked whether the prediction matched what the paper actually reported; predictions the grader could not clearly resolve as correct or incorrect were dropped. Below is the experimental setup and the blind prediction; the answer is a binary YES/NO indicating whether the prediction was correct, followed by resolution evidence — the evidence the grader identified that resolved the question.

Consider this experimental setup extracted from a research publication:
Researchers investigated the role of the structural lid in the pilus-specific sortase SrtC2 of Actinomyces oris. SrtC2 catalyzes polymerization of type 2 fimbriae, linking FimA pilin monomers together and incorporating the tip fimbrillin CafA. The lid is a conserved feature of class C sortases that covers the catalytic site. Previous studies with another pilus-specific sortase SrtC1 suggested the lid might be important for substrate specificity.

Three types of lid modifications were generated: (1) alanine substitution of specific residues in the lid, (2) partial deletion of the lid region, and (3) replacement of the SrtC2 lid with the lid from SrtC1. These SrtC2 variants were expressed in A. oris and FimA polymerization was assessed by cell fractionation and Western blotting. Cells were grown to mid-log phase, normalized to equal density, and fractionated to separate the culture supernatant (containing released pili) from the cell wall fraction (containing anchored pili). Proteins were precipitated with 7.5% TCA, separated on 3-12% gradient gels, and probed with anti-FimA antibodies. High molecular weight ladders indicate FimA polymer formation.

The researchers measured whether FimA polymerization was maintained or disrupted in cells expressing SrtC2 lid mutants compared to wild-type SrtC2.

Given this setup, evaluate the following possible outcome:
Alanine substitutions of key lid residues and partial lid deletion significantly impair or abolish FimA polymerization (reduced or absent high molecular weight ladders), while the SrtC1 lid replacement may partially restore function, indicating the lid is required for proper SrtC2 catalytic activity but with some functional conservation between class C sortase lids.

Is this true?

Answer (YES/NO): NO